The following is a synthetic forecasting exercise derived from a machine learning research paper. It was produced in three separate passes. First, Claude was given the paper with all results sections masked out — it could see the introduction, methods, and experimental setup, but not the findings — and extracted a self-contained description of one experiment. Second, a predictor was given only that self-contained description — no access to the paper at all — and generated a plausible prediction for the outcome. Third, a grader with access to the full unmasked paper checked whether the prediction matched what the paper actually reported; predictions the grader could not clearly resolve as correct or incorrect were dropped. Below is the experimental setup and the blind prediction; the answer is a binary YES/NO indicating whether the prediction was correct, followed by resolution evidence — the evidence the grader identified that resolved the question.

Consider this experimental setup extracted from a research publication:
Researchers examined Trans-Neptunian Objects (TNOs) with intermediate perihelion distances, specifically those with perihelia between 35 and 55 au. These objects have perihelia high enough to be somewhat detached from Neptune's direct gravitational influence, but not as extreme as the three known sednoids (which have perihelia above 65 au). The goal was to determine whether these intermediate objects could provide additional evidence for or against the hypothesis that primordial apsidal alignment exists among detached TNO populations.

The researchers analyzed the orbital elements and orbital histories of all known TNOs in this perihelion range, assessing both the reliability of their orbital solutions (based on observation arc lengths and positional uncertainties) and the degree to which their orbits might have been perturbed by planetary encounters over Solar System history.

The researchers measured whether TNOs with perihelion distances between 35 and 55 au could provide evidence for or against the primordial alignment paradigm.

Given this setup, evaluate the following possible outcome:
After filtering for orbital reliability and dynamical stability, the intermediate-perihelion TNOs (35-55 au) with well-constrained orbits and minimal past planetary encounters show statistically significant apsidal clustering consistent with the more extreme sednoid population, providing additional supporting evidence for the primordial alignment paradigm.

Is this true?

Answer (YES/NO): NO